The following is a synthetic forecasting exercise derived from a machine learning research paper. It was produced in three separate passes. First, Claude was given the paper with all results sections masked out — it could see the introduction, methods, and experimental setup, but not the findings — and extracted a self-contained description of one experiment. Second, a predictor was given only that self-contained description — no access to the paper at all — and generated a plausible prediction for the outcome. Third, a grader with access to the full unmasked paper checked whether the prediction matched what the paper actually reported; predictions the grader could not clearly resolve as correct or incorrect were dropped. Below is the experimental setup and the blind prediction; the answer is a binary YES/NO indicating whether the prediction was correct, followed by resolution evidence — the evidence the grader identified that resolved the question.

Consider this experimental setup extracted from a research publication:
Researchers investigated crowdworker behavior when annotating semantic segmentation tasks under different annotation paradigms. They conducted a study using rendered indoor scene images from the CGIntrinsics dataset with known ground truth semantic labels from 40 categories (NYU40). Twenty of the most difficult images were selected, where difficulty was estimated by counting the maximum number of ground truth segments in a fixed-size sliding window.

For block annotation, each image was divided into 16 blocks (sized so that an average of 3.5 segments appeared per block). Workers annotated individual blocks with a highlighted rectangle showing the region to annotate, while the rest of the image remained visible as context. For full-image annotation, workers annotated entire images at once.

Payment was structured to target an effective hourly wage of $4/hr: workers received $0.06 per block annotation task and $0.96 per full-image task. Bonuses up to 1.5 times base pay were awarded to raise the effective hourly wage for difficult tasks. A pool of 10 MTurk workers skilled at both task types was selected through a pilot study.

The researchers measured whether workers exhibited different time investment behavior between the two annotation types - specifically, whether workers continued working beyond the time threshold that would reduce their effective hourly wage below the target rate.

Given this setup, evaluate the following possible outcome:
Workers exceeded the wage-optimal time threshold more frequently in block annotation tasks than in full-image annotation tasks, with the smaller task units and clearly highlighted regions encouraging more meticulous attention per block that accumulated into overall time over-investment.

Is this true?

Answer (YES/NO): YES